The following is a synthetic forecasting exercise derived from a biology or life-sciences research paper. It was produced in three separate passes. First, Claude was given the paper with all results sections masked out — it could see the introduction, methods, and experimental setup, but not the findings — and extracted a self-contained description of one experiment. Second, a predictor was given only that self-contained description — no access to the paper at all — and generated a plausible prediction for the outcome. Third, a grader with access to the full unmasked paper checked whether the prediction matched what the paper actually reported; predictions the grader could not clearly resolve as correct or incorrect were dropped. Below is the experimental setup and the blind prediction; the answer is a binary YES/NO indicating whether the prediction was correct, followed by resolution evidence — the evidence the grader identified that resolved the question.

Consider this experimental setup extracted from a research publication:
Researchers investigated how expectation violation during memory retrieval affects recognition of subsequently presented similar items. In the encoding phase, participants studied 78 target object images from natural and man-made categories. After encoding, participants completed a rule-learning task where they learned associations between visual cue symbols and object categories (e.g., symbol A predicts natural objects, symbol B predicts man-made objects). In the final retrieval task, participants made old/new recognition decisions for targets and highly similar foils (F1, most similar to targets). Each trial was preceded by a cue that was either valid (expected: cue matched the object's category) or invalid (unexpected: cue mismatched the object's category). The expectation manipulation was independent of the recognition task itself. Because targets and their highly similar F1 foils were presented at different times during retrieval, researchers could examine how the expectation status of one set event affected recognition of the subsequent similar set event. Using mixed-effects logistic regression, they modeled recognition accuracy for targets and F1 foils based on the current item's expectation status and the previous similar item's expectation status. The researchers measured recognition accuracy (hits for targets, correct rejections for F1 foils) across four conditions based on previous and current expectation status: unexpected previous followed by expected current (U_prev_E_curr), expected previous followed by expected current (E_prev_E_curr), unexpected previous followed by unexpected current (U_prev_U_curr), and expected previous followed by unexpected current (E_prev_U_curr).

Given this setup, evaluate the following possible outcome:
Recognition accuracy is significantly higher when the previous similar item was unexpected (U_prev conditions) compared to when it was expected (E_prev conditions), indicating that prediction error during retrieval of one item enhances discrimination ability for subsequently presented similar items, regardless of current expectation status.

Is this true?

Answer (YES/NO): NO